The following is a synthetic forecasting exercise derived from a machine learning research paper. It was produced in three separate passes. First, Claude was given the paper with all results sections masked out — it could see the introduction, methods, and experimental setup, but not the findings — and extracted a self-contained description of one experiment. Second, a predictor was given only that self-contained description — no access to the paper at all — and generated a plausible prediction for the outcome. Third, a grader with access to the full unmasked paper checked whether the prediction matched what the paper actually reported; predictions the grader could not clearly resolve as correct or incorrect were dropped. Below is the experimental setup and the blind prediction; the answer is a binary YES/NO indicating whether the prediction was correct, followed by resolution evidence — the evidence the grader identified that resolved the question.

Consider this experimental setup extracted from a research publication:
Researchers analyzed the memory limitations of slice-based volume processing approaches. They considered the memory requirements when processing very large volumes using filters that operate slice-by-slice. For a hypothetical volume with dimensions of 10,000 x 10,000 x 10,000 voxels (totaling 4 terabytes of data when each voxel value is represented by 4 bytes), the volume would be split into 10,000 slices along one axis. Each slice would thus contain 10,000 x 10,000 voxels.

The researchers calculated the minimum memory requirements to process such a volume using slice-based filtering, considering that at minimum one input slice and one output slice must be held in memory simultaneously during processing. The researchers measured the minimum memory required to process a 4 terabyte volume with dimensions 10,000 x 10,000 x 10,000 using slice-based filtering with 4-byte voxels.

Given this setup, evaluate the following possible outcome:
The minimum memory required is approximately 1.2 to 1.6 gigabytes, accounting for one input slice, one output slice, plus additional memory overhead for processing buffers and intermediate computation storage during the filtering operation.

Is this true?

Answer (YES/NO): NO